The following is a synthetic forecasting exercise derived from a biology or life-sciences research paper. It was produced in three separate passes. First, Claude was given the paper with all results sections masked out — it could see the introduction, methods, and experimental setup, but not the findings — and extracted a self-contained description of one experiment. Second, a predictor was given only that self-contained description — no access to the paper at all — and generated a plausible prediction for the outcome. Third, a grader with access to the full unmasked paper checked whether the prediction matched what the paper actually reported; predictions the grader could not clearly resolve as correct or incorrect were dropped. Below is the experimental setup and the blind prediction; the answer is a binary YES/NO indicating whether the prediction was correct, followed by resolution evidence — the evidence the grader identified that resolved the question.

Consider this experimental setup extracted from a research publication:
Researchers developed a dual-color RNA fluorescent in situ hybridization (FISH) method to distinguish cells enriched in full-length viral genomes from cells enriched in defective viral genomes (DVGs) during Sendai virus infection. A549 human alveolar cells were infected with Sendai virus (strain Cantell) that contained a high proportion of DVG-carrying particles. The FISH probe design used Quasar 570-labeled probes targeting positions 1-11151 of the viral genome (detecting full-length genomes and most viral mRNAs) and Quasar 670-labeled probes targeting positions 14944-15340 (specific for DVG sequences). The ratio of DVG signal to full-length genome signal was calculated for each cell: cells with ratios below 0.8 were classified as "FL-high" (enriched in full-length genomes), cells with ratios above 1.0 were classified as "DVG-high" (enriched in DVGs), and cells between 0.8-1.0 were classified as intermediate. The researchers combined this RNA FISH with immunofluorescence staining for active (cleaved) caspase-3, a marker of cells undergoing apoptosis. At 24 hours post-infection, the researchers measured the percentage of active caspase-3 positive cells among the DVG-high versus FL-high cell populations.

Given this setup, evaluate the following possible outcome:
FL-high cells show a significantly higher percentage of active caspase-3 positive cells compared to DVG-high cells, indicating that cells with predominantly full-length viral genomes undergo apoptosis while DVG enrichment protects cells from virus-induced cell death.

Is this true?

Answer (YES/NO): YES